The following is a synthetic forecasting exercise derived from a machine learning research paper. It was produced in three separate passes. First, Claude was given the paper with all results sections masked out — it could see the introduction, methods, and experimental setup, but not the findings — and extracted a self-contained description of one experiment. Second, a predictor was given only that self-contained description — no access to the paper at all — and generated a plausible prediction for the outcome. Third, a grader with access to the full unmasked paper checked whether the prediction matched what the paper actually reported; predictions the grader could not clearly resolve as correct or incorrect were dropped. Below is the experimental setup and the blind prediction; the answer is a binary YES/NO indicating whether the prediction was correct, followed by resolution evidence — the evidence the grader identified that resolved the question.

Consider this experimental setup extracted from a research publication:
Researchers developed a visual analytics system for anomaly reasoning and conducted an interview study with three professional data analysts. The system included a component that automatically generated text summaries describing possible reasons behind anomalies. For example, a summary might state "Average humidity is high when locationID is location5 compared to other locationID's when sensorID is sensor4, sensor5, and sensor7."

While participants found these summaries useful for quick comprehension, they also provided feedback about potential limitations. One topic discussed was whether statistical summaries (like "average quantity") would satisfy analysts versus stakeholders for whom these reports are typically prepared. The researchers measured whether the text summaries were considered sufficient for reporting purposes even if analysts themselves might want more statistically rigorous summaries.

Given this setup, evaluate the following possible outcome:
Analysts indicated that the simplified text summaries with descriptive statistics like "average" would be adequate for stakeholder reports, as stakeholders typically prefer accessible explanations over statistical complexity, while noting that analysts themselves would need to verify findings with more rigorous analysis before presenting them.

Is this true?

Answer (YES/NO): YES